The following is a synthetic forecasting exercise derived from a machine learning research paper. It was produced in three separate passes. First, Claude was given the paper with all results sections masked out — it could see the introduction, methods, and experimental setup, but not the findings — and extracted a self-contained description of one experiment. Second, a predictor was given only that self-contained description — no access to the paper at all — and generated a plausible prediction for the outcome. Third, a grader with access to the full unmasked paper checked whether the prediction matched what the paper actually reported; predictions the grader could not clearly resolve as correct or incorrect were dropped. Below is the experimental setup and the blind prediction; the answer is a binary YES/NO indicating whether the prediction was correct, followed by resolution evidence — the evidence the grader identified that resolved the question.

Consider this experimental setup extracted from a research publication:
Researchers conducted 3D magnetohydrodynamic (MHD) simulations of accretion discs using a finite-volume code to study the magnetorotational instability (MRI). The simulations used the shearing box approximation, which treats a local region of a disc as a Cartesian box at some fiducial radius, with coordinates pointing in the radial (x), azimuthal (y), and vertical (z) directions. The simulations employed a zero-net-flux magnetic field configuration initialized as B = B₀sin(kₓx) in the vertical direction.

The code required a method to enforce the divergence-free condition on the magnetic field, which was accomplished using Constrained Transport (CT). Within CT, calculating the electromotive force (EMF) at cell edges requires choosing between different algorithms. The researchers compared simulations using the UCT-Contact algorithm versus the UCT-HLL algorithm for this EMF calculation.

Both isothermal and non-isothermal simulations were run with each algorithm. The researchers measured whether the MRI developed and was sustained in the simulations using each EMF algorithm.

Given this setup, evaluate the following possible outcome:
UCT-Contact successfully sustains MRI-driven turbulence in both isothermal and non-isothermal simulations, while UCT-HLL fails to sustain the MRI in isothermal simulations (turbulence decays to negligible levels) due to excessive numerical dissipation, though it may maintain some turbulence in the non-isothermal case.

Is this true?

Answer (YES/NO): NO